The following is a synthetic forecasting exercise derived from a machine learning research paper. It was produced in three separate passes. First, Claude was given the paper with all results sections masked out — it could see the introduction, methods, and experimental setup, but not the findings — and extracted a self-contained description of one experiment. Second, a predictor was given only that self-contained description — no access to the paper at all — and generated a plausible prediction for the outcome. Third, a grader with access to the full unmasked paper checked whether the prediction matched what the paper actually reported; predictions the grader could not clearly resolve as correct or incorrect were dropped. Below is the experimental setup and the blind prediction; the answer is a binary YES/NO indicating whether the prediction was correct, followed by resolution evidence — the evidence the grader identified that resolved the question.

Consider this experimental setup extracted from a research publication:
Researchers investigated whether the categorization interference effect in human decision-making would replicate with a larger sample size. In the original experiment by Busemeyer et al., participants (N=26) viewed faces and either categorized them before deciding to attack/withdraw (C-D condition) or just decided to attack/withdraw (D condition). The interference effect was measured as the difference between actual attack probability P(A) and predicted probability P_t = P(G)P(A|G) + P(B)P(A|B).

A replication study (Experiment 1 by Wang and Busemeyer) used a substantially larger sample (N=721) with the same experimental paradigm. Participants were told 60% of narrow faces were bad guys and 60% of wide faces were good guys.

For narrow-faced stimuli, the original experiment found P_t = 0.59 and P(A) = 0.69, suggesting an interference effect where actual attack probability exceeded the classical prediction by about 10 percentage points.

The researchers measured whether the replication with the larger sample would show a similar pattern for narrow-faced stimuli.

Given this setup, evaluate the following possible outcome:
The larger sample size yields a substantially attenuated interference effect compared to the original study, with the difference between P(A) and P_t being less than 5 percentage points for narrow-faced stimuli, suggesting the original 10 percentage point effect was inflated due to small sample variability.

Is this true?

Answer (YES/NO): NO